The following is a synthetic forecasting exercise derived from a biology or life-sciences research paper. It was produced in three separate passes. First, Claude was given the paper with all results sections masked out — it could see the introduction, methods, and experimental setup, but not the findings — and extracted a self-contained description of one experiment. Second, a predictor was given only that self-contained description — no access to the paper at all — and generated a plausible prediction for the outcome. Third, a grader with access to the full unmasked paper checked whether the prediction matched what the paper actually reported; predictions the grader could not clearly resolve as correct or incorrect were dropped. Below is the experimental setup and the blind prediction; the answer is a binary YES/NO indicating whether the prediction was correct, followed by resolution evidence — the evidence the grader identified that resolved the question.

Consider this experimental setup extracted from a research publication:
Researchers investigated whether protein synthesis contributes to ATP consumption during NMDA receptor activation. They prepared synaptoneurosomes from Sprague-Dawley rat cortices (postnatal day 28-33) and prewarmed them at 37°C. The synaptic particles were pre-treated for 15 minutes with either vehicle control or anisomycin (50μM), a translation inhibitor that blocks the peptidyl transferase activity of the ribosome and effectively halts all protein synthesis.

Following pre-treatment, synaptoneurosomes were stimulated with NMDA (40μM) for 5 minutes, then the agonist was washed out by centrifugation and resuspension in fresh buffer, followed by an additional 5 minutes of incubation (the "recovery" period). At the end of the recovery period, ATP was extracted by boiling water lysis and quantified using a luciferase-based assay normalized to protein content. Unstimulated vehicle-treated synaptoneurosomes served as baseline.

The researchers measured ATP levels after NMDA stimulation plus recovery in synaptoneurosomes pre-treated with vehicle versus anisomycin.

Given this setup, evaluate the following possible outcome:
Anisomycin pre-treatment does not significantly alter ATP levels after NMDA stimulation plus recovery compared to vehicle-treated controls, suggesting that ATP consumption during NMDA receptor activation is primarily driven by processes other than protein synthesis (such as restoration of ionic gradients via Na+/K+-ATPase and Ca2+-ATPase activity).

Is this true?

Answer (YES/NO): YES